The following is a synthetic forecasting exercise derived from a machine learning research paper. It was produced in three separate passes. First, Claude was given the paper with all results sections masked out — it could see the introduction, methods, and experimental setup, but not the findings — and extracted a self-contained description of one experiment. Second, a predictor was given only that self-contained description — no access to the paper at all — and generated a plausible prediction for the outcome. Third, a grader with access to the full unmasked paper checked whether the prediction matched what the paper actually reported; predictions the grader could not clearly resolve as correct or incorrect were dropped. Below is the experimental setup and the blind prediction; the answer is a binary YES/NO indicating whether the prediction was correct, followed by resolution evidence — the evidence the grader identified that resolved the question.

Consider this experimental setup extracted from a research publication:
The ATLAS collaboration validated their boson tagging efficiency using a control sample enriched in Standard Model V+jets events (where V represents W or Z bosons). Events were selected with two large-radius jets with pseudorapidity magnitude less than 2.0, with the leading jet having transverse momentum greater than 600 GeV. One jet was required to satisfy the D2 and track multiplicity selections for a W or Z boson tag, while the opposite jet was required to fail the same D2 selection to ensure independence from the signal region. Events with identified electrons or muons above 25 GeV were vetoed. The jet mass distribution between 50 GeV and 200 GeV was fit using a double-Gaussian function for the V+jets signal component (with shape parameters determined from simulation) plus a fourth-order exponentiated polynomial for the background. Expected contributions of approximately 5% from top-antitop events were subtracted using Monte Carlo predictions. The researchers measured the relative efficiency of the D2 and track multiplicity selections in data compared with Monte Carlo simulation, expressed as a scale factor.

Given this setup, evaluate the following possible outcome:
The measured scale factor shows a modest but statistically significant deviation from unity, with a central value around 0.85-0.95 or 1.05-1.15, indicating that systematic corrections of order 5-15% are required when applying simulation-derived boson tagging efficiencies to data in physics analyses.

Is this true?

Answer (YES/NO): NO